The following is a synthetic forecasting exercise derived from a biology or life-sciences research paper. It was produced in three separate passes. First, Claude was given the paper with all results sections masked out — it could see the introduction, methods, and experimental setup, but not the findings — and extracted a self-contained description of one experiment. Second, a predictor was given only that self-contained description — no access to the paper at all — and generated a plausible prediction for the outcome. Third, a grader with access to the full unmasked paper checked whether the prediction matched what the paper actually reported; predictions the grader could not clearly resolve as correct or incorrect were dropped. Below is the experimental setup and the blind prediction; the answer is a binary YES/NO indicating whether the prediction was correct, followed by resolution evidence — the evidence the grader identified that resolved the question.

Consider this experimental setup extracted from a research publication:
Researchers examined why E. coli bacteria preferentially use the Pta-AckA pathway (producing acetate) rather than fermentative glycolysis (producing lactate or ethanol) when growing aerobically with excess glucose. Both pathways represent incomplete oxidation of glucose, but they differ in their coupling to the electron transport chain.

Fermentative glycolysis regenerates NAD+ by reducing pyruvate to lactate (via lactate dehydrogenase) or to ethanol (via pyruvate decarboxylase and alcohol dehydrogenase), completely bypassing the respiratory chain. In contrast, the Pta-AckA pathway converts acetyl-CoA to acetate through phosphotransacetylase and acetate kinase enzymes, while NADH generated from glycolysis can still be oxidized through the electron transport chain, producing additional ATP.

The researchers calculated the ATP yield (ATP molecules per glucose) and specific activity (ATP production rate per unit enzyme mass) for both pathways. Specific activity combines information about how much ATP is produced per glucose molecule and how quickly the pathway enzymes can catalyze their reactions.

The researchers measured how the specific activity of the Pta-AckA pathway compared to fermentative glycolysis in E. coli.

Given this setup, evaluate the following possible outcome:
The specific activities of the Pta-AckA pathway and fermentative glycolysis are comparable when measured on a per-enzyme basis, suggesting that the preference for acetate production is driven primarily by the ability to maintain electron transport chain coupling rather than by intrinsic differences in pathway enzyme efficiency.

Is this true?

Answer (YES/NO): NO